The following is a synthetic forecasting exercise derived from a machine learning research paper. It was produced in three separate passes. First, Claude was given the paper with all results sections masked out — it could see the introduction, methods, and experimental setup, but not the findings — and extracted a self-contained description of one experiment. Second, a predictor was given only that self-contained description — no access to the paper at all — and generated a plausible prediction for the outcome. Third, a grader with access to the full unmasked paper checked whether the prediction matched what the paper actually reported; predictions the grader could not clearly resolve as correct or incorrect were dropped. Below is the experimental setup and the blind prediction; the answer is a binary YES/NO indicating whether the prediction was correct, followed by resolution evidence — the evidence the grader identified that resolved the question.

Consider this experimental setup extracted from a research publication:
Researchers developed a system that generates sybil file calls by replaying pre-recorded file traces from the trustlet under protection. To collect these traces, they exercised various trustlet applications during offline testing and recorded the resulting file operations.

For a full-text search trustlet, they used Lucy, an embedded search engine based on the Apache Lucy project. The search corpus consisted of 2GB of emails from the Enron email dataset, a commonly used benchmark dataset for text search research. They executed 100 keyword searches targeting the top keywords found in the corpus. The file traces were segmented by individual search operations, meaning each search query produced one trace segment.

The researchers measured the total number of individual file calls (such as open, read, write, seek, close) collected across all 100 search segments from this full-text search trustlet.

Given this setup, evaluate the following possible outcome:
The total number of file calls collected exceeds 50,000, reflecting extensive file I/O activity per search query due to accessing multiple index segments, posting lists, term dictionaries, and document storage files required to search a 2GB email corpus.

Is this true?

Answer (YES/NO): YES